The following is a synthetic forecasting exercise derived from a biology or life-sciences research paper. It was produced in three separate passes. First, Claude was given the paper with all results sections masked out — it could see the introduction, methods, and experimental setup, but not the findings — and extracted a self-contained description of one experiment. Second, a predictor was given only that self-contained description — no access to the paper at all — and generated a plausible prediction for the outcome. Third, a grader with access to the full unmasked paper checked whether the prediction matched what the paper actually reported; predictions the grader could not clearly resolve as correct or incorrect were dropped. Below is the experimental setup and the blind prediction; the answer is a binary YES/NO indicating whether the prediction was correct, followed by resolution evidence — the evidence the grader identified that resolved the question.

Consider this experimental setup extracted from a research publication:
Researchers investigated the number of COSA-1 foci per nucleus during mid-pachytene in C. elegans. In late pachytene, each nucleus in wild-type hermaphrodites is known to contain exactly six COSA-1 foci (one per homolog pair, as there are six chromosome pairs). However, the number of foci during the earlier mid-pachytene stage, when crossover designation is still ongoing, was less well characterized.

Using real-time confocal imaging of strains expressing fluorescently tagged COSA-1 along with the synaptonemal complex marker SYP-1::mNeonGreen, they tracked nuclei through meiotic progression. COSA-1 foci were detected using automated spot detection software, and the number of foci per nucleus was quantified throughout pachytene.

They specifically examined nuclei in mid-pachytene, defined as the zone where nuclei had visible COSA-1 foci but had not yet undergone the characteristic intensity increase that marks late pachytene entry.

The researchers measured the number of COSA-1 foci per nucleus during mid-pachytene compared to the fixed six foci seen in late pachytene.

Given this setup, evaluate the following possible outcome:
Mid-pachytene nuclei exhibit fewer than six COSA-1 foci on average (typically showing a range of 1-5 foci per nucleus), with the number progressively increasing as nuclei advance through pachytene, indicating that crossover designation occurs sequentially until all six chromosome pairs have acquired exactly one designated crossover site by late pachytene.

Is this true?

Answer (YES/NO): NO